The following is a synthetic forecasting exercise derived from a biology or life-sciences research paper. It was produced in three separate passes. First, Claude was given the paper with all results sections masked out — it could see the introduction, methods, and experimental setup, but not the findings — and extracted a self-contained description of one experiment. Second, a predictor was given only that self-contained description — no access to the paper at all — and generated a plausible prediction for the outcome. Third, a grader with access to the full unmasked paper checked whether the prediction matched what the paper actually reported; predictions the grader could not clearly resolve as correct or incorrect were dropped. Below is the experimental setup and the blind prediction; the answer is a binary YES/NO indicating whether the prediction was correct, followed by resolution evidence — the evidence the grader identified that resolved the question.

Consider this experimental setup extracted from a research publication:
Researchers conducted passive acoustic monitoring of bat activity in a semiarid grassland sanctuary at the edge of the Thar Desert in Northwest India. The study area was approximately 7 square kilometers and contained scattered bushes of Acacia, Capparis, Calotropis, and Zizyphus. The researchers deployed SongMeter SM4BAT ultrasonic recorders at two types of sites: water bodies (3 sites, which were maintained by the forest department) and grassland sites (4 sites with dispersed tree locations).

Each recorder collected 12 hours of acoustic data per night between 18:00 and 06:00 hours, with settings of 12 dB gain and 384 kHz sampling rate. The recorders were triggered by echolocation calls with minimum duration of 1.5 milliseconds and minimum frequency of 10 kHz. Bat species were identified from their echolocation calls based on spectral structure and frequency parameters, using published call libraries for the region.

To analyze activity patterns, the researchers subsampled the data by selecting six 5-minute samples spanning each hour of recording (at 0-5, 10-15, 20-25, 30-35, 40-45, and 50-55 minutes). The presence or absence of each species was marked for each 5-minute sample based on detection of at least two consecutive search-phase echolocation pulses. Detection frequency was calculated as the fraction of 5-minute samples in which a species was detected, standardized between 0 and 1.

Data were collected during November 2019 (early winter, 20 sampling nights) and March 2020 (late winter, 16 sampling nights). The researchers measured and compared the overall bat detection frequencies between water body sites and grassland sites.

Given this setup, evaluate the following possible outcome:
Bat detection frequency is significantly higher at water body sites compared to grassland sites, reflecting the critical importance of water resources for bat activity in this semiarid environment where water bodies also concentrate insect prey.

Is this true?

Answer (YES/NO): YES